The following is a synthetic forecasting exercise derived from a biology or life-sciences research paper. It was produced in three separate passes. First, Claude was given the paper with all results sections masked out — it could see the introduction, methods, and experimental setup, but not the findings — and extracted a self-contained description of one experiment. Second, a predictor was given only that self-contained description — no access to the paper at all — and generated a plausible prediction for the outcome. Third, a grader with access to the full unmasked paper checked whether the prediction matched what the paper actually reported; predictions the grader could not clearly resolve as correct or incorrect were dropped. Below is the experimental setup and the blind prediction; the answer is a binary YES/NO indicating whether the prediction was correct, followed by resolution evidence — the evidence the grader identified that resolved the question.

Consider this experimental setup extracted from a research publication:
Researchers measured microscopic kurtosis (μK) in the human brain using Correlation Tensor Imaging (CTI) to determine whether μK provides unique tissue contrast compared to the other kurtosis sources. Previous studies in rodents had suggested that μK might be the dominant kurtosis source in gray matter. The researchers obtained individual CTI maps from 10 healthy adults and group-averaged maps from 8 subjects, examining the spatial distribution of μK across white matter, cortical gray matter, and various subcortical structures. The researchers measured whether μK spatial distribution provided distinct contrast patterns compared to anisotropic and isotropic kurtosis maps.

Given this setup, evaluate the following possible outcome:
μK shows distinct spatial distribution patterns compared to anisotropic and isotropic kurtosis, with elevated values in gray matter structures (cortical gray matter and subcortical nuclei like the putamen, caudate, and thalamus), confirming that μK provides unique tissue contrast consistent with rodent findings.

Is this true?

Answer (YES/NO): NO